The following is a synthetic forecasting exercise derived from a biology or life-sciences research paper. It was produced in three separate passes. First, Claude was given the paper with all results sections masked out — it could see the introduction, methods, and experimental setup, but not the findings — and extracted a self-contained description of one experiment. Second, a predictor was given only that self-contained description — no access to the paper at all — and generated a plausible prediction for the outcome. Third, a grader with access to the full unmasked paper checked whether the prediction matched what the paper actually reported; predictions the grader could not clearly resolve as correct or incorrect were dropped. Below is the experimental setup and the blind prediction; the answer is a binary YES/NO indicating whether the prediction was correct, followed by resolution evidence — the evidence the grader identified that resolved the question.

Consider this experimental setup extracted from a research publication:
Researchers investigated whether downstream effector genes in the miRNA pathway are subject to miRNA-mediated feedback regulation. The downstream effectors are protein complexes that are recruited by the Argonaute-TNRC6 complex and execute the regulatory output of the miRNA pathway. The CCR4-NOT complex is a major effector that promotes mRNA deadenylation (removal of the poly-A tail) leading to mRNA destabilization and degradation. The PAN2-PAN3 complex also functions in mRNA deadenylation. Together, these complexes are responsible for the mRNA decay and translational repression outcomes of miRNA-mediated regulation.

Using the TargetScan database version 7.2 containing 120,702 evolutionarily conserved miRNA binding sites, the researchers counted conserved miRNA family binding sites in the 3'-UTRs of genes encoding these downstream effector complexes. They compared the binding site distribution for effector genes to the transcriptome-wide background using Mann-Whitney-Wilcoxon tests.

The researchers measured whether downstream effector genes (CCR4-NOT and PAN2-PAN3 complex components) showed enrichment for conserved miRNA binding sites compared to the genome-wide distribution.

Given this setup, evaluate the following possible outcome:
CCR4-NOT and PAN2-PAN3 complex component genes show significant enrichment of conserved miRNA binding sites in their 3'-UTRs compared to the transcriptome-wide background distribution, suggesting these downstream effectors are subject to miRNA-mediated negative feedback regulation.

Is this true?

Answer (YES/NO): NO